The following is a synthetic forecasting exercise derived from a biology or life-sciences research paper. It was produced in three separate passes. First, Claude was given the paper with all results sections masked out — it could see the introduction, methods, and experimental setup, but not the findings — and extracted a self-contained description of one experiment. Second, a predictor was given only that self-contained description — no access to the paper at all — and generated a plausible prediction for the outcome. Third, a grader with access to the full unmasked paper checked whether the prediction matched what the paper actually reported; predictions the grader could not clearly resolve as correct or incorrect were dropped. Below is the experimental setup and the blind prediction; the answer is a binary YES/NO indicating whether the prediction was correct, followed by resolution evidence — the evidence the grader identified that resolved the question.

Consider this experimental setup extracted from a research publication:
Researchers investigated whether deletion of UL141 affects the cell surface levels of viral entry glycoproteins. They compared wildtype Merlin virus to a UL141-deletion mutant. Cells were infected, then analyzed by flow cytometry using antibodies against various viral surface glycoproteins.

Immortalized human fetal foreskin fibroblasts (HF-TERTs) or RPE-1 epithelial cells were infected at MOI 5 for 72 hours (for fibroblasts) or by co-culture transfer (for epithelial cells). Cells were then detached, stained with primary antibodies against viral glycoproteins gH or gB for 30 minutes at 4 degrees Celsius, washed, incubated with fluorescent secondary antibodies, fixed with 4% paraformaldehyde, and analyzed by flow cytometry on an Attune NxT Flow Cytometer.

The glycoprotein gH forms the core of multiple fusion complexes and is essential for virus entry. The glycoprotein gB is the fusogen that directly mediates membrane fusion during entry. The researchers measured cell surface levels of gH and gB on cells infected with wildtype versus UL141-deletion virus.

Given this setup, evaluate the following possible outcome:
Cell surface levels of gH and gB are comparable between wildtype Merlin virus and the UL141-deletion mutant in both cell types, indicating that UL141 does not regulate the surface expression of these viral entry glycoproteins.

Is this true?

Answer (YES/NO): NO